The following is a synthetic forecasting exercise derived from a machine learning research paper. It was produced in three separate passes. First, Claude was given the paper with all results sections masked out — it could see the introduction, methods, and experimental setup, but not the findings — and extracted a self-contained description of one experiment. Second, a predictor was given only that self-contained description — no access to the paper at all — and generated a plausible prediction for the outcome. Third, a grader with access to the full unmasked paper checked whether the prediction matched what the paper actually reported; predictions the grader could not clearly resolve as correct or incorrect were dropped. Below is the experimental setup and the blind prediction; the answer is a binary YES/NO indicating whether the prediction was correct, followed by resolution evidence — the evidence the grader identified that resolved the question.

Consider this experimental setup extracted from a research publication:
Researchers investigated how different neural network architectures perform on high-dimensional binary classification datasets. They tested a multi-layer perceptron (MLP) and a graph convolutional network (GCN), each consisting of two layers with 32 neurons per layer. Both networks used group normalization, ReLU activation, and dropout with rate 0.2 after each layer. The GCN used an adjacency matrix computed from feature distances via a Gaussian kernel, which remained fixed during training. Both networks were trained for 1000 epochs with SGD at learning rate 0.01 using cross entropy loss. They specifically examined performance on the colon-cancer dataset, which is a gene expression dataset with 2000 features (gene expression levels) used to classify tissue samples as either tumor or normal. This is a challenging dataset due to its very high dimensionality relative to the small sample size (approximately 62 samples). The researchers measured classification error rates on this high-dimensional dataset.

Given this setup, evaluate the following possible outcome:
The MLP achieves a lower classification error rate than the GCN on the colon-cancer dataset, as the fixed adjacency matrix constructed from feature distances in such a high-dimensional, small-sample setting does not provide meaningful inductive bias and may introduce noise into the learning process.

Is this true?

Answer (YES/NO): YES